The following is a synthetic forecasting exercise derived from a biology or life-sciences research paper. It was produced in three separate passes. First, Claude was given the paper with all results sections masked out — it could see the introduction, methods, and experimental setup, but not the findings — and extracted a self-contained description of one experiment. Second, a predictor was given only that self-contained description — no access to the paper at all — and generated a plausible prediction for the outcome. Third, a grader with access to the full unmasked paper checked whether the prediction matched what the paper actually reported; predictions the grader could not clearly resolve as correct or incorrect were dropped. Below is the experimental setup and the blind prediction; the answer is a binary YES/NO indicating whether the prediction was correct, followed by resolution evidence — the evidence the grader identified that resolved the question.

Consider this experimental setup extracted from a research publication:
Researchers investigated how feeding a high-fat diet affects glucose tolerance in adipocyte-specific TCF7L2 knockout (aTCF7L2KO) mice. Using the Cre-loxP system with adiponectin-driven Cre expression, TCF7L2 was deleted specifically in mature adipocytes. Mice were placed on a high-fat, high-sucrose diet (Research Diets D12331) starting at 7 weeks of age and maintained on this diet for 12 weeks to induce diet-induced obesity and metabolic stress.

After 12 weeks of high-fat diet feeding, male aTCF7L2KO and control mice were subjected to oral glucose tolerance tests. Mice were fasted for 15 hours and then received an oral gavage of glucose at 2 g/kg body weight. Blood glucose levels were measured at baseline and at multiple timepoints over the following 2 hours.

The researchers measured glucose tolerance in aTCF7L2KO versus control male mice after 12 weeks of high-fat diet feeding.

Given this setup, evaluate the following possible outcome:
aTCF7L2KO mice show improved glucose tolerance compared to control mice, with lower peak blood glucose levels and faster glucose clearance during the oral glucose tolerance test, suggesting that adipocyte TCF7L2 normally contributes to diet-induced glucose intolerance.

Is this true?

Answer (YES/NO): NO